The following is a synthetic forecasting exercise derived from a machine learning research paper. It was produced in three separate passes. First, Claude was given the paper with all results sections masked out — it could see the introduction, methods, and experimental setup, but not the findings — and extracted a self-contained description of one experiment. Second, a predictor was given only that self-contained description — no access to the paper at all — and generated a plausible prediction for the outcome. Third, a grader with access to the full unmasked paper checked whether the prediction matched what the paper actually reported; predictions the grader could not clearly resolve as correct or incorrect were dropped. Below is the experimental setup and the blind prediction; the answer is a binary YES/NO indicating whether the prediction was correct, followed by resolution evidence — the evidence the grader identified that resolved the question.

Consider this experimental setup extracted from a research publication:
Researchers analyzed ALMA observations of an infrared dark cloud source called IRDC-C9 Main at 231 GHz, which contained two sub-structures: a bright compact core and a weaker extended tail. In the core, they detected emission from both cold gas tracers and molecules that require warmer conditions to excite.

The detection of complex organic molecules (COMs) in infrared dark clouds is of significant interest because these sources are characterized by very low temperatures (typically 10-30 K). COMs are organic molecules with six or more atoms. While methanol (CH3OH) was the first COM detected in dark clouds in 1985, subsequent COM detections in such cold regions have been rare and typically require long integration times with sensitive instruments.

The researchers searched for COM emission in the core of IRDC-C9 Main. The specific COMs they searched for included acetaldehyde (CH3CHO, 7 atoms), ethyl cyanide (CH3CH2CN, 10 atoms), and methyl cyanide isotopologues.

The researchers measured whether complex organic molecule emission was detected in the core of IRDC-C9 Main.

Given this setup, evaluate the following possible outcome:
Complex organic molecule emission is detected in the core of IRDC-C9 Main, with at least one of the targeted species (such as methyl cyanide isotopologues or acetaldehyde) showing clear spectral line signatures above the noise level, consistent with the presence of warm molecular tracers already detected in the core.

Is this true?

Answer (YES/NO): YES